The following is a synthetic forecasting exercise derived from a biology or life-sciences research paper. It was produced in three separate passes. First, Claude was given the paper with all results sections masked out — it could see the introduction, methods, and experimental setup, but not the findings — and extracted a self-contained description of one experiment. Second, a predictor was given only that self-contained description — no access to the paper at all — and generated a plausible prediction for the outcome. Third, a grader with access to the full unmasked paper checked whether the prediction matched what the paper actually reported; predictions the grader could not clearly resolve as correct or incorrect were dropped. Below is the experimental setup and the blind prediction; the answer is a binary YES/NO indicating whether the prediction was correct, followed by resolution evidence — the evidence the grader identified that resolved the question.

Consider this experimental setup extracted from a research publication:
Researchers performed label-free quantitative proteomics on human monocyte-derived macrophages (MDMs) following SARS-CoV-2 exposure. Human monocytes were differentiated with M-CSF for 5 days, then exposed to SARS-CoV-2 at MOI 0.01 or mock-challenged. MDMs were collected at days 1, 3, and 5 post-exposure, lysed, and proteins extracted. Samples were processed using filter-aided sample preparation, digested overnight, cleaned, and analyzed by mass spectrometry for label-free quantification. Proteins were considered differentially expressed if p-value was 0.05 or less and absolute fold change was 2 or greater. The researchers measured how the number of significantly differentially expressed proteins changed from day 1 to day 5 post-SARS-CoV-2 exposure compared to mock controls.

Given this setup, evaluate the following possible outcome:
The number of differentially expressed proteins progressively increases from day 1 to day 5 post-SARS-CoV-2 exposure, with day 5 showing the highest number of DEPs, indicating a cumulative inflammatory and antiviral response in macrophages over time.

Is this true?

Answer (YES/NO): NO